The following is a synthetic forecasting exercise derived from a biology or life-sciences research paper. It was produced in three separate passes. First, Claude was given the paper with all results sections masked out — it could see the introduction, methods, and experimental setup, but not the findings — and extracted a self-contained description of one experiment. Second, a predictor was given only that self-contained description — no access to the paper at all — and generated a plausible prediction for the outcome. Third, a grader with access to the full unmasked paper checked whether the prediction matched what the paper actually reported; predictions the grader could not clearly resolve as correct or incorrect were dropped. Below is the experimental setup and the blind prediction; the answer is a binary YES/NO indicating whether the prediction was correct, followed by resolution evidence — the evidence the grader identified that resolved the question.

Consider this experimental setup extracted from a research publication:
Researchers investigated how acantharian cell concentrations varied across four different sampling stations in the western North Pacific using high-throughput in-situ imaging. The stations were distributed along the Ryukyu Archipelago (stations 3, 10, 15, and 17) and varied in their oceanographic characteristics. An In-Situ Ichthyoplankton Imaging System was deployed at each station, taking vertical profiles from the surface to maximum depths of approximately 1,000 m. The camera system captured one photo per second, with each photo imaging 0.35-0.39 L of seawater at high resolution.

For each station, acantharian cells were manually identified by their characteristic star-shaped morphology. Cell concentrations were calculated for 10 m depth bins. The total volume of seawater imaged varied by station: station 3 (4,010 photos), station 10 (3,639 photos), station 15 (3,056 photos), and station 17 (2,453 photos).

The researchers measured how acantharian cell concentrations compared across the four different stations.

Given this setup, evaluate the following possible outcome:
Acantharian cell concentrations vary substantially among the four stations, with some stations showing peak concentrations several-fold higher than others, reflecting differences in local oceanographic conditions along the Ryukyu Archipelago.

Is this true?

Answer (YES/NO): NO